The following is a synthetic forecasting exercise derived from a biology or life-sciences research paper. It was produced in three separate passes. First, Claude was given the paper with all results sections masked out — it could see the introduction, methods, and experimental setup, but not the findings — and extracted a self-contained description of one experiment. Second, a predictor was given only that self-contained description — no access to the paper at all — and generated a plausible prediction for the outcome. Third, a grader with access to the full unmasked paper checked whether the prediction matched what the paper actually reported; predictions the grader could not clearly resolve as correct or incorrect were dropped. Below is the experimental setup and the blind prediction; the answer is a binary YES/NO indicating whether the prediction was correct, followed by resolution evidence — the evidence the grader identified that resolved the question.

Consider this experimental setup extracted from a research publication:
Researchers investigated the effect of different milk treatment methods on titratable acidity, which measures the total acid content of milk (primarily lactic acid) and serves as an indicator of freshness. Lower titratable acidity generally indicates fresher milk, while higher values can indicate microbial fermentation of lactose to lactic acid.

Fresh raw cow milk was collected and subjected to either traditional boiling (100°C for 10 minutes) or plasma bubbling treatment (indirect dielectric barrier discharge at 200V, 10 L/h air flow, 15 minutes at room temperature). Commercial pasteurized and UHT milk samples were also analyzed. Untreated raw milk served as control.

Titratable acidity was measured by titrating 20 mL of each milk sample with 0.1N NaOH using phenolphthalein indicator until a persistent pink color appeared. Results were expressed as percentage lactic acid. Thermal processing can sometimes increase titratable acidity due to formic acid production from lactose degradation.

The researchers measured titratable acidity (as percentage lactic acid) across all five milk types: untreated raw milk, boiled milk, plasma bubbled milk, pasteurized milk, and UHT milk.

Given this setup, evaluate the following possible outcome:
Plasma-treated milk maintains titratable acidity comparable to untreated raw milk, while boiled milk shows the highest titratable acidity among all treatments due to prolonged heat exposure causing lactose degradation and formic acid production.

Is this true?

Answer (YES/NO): NO